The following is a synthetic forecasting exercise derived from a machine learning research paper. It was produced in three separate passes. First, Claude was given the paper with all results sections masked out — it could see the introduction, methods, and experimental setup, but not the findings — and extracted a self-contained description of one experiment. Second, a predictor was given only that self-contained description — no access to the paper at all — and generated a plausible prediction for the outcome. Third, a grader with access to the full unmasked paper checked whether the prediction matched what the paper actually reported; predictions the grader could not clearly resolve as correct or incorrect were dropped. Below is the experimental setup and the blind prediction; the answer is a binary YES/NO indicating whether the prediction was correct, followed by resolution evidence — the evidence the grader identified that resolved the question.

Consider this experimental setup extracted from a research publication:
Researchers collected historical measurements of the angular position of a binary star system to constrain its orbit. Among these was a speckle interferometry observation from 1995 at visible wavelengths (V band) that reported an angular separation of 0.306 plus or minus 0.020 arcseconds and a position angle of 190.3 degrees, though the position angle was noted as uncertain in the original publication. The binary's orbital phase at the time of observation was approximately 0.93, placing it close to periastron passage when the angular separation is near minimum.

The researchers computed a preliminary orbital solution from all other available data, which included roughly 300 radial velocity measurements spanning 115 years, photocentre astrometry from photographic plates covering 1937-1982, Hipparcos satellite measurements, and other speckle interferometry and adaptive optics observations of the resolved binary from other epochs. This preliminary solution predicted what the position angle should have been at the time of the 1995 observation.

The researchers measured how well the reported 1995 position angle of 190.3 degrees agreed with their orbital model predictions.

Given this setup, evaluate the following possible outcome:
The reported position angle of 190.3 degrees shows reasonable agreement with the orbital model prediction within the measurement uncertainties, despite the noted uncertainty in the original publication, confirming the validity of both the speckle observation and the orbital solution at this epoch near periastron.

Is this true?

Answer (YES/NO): NO